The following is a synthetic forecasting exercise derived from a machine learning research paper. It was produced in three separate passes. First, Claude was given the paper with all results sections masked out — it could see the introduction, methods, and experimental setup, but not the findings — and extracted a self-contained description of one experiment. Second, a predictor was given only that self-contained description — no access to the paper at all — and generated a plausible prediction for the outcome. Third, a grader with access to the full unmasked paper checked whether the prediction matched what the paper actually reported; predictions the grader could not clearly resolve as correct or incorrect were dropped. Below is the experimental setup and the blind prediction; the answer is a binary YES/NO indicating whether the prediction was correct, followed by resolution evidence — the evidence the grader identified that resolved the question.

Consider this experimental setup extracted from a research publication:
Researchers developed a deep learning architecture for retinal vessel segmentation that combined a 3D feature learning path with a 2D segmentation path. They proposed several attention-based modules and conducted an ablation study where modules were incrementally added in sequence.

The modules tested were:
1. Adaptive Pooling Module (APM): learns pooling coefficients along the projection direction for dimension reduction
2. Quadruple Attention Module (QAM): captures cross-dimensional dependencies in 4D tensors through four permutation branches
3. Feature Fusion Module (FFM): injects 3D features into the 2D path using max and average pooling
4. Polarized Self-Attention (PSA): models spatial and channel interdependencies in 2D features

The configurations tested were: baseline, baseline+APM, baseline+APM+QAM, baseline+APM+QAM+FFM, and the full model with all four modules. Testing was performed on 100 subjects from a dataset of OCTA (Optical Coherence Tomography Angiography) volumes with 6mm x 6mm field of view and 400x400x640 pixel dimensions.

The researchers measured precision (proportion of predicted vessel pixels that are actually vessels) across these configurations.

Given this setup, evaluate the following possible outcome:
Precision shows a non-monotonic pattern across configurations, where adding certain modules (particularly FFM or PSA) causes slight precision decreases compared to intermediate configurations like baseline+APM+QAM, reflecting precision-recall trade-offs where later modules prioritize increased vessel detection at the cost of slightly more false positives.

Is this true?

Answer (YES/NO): NO